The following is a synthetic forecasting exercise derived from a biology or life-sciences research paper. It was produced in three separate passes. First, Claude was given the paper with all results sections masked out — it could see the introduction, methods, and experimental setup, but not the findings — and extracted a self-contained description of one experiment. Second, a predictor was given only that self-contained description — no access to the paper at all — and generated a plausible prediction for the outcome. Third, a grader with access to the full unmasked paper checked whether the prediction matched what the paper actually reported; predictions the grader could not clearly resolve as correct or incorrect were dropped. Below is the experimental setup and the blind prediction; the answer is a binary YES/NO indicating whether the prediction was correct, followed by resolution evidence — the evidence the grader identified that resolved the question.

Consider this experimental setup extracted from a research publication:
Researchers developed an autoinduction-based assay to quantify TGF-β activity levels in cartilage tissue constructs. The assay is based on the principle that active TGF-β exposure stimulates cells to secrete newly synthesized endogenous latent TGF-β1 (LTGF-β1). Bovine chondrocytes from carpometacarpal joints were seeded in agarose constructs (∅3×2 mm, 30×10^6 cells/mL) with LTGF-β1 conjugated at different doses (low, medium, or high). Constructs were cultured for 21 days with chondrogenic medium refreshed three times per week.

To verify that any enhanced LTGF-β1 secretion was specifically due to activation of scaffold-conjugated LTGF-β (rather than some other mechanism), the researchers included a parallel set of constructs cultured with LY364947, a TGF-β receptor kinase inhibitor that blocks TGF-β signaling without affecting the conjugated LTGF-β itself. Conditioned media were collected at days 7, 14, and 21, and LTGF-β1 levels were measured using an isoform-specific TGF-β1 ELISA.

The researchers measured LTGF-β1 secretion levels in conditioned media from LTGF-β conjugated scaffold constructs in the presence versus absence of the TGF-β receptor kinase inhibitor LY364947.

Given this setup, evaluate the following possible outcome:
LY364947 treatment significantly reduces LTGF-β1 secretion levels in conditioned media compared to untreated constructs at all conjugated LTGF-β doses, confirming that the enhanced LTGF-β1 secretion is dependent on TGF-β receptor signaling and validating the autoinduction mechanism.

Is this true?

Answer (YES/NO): YES